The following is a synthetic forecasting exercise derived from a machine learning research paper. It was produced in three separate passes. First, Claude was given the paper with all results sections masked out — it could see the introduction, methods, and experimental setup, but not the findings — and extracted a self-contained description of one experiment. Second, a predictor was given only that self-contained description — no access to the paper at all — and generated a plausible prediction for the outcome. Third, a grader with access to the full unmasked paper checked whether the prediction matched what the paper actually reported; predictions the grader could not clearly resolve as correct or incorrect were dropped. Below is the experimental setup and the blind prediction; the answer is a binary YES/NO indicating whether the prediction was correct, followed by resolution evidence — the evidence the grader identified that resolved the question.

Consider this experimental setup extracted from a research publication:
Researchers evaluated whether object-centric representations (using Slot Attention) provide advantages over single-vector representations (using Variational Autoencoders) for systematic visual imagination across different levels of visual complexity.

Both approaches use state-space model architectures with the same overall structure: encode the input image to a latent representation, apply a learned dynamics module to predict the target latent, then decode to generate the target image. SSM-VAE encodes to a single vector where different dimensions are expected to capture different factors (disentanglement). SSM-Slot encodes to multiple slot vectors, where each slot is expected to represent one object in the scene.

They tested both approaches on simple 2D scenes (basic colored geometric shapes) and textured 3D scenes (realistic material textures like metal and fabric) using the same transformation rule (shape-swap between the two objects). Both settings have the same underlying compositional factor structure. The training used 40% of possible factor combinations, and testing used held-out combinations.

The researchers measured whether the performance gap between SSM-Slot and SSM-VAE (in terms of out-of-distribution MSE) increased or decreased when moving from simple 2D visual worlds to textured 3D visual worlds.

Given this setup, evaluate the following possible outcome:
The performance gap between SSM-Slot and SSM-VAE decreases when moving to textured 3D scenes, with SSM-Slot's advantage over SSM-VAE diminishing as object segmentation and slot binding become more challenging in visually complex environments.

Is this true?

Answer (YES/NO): YES